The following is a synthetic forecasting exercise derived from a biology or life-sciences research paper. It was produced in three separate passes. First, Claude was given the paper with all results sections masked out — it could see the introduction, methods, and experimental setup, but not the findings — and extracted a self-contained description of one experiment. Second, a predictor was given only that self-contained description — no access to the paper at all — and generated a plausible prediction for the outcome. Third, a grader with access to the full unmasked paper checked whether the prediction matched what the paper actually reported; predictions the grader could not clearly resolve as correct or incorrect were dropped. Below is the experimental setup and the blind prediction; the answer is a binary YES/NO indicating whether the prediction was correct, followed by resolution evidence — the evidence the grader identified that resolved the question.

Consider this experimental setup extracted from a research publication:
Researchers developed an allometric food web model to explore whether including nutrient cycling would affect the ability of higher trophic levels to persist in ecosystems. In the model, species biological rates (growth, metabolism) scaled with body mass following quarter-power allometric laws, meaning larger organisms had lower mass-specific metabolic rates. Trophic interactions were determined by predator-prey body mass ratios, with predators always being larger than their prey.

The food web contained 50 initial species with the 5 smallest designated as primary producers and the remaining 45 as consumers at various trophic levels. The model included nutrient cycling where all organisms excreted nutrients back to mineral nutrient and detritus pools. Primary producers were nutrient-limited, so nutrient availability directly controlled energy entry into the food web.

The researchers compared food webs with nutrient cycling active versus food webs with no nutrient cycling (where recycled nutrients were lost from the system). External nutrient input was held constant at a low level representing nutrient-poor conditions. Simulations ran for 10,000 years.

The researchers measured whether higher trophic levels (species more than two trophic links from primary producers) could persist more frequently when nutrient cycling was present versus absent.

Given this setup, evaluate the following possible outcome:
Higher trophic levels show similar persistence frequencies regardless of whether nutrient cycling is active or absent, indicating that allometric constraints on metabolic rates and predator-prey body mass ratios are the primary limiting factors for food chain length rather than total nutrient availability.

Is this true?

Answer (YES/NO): NO